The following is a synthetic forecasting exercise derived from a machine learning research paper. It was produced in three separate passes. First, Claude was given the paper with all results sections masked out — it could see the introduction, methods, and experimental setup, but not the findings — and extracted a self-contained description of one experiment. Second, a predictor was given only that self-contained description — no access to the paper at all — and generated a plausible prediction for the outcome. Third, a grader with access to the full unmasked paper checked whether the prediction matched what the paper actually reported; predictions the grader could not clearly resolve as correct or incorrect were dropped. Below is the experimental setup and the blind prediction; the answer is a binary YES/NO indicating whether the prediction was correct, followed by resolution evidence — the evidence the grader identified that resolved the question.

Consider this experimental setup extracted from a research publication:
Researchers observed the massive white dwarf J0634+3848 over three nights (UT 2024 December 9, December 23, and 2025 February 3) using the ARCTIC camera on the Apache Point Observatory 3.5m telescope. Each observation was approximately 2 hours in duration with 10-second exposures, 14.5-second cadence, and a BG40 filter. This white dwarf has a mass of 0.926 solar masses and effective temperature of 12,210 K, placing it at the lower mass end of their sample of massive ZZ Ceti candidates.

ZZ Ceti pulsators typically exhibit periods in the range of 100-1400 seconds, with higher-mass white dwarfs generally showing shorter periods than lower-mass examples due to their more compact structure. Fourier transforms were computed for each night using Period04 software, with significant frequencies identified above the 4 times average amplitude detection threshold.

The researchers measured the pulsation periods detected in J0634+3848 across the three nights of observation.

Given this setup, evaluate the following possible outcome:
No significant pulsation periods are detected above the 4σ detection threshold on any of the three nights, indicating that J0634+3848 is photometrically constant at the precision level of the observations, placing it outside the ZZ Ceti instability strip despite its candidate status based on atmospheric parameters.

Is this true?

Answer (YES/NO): NO